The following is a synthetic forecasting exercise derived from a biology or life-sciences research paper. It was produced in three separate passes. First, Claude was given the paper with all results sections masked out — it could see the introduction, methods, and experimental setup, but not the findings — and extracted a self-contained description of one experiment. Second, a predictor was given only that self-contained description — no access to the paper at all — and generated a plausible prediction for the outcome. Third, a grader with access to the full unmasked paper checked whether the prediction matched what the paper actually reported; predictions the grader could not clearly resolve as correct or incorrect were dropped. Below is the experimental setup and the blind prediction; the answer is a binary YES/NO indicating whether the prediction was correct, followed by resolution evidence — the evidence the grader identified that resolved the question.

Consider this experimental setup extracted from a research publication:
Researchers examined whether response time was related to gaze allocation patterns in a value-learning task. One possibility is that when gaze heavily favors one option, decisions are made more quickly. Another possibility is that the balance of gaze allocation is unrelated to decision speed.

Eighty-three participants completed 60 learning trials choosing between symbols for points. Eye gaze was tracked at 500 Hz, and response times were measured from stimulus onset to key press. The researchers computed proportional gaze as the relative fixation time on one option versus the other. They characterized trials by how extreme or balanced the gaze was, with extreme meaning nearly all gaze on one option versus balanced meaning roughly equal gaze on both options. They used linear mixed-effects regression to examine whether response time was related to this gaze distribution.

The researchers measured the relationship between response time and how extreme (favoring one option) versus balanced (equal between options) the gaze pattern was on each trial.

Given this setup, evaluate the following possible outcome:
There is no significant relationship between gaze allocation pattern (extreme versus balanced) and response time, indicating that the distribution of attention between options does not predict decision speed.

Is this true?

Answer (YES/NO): NO